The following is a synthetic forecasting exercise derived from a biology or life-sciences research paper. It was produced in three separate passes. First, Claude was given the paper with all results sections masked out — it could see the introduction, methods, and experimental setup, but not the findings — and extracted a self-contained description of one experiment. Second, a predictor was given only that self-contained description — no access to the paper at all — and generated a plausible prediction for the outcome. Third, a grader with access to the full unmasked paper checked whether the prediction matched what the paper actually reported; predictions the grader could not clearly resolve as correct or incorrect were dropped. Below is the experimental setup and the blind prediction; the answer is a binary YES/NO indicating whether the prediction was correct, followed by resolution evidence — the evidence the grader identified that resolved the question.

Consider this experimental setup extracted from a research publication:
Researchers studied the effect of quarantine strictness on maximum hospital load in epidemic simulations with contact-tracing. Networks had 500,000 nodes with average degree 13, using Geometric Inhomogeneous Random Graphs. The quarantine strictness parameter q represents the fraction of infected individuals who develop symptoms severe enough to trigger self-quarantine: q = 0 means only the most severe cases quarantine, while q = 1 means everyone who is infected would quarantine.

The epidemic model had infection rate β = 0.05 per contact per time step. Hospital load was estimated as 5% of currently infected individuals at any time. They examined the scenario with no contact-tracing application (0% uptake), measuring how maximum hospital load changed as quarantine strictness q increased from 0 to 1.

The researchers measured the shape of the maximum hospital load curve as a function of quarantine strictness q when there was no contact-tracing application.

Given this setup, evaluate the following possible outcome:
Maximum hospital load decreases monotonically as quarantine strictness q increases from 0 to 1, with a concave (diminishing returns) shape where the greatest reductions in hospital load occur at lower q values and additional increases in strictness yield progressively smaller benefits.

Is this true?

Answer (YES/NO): NO